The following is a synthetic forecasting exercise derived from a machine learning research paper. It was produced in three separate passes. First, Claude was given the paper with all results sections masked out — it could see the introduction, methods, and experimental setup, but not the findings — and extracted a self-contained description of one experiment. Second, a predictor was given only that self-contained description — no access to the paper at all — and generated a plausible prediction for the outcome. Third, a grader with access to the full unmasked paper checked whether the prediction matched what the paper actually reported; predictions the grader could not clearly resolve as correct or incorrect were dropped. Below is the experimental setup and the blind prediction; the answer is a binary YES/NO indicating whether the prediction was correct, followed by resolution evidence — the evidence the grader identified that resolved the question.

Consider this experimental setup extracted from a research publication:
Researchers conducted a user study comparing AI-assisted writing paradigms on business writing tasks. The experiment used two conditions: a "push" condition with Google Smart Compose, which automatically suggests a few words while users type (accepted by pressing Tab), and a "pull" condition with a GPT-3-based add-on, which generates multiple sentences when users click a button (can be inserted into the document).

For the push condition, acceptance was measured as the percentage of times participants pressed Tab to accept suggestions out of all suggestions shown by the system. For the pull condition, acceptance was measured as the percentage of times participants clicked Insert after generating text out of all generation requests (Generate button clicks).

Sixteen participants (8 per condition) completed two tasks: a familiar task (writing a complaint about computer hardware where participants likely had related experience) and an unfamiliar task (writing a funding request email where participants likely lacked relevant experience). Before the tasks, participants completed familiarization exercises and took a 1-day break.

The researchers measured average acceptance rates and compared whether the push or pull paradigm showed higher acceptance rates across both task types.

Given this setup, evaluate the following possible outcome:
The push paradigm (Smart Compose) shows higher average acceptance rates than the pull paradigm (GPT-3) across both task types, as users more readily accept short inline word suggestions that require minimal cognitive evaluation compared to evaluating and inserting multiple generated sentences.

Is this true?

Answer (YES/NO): NO